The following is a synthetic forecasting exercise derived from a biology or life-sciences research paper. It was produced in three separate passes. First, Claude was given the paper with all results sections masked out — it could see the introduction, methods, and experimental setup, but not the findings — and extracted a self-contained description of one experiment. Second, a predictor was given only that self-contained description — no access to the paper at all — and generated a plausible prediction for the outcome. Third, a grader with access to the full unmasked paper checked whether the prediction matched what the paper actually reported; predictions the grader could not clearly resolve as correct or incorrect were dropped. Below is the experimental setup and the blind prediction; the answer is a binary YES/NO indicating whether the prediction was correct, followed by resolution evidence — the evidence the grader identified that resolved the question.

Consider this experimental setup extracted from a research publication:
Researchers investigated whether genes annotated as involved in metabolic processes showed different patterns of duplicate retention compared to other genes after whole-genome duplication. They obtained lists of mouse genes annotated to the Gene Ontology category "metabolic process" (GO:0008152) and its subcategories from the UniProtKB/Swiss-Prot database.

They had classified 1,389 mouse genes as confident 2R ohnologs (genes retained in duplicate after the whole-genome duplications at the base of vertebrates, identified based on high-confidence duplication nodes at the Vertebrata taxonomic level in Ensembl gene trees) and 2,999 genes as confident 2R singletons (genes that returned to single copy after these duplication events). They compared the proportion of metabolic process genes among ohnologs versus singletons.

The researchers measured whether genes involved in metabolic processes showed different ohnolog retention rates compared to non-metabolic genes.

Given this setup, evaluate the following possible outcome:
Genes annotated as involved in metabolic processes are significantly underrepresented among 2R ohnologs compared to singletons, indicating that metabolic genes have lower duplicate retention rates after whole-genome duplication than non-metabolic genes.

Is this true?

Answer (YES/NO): YES